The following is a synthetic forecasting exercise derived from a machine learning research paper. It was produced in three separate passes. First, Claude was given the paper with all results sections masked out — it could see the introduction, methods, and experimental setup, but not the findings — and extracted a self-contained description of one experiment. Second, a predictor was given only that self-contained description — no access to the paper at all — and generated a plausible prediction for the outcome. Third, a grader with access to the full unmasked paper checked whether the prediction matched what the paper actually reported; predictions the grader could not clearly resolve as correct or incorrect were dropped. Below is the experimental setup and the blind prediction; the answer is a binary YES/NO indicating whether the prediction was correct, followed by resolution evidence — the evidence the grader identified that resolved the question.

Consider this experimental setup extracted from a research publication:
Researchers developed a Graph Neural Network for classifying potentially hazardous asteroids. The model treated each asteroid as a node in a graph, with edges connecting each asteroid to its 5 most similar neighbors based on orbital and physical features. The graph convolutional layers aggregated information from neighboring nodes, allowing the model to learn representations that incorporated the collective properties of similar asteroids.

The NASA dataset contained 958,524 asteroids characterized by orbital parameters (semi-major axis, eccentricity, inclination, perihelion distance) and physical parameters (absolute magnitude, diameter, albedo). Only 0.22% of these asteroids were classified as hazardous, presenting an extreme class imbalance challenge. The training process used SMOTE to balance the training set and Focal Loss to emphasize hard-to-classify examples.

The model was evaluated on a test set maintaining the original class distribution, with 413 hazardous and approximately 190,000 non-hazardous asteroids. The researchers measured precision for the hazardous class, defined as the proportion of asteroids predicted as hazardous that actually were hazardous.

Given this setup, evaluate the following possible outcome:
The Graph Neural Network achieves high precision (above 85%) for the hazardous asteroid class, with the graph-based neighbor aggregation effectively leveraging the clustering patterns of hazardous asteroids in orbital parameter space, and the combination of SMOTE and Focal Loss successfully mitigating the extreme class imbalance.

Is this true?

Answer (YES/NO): NO